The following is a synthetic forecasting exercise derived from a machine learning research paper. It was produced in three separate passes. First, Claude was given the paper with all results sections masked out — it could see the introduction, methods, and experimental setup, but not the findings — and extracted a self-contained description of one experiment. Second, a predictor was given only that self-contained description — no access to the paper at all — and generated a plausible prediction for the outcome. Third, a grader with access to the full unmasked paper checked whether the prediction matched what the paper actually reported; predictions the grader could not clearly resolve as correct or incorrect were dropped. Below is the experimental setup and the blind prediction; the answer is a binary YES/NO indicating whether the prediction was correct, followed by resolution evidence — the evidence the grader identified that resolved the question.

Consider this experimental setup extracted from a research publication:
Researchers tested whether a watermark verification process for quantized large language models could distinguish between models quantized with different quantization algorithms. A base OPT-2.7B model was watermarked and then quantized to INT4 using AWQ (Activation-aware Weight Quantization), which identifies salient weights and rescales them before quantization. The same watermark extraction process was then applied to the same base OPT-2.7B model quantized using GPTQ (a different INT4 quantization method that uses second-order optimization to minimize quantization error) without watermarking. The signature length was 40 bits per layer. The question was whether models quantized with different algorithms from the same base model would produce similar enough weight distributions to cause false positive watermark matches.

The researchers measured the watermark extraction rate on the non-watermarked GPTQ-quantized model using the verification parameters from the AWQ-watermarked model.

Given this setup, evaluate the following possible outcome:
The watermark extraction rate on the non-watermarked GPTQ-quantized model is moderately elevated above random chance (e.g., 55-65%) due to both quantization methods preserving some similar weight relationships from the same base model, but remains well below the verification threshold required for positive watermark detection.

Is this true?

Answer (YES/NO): NO